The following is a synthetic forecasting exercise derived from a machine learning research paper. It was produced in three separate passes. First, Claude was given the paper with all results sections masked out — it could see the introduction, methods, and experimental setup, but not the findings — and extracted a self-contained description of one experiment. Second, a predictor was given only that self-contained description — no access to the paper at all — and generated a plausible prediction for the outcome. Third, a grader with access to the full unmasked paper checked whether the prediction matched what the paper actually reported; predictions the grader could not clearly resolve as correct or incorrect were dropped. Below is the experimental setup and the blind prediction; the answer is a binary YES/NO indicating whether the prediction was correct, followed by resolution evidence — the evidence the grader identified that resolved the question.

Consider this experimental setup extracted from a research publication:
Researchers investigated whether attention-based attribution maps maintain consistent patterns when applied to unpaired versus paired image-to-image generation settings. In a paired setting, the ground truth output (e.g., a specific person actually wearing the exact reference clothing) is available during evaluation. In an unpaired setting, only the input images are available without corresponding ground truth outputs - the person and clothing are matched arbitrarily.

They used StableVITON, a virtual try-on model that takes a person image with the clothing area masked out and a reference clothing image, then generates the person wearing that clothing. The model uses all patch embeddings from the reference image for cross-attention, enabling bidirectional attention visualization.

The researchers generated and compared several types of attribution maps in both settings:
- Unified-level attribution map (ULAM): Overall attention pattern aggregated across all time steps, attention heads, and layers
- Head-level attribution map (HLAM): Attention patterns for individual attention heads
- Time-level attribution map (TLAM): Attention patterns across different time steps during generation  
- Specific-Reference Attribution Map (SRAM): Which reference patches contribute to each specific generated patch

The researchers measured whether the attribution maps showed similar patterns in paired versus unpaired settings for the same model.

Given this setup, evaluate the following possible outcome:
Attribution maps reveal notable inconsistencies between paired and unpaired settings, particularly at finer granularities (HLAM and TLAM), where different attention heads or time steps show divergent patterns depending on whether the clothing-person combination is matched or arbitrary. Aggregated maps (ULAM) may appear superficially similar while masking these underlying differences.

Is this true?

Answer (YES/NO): NO